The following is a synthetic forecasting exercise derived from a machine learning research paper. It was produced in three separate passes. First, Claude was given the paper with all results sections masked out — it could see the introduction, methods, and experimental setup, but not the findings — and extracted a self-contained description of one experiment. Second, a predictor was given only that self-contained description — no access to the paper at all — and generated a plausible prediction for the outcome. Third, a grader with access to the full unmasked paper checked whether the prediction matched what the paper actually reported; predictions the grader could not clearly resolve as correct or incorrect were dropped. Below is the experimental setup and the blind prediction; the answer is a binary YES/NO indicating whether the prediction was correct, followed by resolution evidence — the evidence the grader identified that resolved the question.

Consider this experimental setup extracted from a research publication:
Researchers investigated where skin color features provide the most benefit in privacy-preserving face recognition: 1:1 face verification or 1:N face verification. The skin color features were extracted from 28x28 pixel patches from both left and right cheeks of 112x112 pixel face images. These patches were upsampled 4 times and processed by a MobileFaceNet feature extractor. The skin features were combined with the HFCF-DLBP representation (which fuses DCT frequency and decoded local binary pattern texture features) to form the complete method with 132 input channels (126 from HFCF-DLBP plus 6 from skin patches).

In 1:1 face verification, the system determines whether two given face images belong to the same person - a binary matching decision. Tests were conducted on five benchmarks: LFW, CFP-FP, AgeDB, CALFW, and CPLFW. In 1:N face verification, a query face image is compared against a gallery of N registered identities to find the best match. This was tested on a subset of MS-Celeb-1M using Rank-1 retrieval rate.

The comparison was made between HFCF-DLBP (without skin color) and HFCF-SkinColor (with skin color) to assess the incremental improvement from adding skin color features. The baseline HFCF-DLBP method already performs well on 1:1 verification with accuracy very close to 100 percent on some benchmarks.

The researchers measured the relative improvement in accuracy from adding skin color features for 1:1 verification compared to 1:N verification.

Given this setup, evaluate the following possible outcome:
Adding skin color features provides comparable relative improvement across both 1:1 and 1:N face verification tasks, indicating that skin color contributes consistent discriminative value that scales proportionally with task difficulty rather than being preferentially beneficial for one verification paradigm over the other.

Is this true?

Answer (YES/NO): NO